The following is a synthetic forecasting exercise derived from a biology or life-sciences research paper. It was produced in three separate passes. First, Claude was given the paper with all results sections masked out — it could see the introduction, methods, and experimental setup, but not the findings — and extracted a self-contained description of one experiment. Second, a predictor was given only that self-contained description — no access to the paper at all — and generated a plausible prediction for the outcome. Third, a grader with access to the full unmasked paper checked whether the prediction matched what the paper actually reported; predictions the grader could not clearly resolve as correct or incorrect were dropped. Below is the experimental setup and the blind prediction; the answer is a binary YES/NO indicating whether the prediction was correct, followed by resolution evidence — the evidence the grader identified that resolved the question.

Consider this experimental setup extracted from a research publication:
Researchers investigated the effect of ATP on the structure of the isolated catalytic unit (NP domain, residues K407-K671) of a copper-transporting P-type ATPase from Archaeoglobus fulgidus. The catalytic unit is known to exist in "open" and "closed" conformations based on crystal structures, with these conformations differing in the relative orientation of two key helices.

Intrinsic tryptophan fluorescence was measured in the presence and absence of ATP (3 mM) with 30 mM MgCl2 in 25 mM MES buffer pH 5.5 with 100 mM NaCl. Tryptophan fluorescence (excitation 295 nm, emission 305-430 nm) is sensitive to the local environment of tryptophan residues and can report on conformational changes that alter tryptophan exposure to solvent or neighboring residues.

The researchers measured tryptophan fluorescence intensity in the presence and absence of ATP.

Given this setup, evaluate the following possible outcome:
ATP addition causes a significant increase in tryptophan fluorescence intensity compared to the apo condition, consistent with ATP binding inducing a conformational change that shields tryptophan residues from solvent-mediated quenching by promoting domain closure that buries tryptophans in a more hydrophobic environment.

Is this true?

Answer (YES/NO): NO